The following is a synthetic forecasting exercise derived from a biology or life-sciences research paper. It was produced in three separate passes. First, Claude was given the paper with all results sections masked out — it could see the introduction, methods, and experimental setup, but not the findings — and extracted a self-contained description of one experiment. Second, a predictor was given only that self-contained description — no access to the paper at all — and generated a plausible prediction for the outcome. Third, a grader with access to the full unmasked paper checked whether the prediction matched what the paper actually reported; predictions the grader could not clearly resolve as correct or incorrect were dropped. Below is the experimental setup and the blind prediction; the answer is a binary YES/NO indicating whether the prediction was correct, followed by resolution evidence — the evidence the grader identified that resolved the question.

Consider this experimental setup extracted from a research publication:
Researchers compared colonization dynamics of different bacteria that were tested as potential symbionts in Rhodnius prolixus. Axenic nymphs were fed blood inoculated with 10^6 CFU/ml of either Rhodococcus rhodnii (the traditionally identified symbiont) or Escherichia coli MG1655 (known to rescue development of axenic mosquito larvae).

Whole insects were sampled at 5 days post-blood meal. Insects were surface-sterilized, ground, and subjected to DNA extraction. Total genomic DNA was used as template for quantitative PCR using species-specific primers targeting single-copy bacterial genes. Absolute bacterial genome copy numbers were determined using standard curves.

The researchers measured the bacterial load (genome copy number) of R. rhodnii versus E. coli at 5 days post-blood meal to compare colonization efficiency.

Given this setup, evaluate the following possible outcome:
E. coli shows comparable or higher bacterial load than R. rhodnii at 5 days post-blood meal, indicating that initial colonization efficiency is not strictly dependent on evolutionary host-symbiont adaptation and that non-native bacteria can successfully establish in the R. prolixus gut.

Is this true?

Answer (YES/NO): NO